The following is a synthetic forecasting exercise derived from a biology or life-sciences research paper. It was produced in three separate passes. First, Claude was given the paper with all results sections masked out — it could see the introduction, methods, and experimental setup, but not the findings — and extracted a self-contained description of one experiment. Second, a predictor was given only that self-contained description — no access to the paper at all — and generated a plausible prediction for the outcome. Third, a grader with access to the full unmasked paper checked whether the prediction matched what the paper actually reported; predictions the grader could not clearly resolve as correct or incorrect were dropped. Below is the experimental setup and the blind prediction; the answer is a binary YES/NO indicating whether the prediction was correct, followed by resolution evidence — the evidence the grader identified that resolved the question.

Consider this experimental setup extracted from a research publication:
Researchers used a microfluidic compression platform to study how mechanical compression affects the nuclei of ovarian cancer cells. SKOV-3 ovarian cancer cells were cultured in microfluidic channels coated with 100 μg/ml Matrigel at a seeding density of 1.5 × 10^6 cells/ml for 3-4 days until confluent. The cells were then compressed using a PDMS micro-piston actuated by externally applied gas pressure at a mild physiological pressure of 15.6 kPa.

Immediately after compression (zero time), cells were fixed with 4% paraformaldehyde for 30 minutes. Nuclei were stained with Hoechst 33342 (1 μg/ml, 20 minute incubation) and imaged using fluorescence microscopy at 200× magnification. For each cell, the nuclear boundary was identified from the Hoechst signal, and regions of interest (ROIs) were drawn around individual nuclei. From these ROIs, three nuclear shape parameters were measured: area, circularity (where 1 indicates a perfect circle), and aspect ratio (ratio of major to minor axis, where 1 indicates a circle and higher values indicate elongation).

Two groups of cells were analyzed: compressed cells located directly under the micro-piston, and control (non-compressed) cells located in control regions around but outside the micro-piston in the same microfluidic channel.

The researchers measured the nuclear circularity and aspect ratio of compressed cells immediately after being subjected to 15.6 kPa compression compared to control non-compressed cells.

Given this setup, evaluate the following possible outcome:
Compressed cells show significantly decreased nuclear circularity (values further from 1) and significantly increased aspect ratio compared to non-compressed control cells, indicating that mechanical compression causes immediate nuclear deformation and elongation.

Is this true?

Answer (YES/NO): NO